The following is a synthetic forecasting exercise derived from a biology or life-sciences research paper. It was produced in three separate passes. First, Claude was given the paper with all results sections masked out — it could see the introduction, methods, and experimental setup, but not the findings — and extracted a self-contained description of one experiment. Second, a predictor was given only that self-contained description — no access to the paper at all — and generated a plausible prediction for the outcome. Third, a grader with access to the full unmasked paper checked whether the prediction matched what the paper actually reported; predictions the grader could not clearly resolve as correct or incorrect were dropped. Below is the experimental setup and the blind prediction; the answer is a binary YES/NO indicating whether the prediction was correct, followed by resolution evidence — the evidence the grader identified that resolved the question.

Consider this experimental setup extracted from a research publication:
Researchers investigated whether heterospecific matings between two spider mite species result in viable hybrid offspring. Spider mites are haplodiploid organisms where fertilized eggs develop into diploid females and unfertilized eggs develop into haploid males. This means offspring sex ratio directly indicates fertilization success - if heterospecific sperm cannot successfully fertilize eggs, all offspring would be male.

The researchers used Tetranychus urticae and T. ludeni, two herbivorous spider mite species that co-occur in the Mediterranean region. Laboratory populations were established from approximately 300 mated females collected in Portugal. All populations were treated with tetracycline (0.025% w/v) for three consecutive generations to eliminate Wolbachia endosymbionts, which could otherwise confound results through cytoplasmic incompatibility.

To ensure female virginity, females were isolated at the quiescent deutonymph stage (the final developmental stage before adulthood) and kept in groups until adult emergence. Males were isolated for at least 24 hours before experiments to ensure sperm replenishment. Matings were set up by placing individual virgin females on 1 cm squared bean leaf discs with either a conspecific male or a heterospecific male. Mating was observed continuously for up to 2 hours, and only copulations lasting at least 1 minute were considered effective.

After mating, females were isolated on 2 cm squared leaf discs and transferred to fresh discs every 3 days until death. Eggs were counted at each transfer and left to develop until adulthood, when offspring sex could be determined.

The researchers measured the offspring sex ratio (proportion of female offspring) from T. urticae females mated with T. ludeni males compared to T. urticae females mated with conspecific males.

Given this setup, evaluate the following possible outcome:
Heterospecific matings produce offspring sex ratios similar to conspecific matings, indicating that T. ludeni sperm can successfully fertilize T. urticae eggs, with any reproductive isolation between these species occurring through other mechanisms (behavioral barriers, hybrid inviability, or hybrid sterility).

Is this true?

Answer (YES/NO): NO